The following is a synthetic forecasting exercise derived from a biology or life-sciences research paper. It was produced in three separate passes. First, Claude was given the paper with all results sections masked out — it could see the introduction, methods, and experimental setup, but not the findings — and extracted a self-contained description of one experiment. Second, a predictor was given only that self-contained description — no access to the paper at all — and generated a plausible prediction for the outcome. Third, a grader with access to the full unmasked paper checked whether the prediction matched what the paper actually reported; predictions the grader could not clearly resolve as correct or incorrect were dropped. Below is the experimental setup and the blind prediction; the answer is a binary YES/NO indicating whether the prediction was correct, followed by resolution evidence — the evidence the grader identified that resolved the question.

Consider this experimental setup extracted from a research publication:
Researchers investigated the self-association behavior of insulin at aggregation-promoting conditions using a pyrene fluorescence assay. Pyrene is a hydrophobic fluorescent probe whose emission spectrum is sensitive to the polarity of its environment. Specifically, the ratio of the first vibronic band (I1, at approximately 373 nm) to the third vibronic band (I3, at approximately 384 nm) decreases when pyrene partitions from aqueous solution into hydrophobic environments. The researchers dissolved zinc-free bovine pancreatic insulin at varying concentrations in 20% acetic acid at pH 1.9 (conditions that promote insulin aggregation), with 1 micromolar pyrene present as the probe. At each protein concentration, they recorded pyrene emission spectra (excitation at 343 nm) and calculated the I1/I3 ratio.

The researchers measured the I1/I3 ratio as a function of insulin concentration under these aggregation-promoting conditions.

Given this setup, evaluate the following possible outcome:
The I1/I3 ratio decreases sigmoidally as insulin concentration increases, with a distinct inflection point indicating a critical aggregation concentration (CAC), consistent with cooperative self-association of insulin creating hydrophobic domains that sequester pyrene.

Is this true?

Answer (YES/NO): YES